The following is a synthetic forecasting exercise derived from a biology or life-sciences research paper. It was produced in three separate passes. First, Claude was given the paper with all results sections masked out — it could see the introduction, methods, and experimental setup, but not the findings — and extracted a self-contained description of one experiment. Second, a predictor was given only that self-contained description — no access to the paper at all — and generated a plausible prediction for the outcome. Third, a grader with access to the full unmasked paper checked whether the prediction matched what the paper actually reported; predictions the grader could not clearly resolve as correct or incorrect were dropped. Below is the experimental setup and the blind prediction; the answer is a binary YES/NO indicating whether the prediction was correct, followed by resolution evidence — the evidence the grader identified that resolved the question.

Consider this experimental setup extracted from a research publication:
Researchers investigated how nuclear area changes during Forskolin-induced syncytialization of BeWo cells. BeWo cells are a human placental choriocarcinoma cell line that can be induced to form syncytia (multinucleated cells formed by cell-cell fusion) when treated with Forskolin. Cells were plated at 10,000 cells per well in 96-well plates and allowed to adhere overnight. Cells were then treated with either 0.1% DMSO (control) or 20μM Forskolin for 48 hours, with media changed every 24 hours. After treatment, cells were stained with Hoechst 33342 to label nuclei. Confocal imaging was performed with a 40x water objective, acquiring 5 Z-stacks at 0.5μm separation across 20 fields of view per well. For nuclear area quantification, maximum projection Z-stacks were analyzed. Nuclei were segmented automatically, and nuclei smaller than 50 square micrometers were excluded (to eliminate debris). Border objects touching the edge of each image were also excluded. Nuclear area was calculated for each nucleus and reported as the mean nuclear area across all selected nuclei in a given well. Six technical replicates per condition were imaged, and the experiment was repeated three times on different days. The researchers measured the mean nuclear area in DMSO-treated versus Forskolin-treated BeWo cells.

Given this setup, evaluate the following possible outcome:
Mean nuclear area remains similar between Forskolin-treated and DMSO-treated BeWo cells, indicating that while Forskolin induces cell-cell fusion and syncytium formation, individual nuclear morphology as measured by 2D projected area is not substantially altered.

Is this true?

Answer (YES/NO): NO